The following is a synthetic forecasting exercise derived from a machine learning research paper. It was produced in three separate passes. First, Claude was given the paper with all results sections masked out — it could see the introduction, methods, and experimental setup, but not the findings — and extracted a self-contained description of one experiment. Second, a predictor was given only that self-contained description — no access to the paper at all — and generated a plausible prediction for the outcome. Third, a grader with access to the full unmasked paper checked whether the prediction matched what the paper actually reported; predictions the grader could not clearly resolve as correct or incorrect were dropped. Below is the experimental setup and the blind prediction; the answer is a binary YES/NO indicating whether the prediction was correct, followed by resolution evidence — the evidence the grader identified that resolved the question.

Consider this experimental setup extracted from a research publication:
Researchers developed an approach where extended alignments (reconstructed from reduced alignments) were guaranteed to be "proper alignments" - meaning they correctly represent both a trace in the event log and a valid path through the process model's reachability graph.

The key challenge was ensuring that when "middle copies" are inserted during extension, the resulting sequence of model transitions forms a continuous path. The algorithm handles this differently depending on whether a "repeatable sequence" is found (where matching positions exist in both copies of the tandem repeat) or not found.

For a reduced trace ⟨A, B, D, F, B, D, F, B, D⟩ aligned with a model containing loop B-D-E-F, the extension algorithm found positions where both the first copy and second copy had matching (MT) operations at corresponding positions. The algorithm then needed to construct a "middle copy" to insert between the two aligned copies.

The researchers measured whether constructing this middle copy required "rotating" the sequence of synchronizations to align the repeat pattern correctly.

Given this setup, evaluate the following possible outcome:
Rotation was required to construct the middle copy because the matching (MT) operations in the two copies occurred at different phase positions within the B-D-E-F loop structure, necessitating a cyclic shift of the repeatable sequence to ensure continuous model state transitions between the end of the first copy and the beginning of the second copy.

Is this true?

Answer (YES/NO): NO